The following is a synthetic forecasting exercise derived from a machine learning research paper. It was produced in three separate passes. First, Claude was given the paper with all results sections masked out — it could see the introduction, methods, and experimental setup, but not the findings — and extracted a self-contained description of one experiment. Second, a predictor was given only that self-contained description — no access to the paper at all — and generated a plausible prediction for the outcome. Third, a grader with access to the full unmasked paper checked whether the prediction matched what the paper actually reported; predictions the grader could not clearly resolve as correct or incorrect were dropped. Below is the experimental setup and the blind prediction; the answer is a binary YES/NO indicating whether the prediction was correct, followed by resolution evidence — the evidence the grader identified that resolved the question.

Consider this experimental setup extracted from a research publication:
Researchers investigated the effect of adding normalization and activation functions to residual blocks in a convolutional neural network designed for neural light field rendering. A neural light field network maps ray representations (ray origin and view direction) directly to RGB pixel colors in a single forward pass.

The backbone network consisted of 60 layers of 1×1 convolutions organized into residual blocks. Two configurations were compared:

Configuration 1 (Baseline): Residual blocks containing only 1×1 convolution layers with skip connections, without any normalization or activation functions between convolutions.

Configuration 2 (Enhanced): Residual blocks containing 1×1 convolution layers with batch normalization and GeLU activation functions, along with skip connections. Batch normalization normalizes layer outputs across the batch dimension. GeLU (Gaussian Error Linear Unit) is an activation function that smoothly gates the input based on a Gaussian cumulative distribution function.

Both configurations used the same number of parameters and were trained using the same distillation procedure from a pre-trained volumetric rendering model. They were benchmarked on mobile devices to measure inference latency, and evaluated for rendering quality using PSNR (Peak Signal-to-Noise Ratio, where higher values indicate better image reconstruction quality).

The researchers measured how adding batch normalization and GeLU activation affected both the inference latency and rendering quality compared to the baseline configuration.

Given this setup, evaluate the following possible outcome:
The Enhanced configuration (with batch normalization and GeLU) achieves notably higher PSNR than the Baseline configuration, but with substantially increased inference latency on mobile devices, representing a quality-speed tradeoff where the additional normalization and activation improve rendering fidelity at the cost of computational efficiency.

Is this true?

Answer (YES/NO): NO